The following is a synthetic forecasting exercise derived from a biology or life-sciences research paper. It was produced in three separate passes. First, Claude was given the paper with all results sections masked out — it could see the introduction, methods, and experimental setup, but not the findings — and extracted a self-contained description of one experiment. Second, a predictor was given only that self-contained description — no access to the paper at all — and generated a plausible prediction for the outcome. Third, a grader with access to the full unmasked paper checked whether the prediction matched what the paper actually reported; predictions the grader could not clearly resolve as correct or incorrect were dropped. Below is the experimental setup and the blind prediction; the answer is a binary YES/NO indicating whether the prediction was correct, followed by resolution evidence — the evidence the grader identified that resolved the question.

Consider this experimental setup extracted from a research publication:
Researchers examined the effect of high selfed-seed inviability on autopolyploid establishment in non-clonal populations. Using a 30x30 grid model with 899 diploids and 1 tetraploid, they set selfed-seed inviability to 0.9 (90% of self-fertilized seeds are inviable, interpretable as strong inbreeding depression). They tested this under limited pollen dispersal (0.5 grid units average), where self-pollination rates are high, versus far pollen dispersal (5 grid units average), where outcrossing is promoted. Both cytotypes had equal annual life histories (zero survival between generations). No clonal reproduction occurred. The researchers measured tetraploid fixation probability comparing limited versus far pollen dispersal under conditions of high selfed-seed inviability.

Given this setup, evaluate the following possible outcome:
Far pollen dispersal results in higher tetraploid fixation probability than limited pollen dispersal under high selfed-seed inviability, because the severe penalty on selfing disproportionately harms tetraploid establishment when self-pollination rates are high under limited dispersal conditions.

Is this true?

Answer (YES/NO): NO